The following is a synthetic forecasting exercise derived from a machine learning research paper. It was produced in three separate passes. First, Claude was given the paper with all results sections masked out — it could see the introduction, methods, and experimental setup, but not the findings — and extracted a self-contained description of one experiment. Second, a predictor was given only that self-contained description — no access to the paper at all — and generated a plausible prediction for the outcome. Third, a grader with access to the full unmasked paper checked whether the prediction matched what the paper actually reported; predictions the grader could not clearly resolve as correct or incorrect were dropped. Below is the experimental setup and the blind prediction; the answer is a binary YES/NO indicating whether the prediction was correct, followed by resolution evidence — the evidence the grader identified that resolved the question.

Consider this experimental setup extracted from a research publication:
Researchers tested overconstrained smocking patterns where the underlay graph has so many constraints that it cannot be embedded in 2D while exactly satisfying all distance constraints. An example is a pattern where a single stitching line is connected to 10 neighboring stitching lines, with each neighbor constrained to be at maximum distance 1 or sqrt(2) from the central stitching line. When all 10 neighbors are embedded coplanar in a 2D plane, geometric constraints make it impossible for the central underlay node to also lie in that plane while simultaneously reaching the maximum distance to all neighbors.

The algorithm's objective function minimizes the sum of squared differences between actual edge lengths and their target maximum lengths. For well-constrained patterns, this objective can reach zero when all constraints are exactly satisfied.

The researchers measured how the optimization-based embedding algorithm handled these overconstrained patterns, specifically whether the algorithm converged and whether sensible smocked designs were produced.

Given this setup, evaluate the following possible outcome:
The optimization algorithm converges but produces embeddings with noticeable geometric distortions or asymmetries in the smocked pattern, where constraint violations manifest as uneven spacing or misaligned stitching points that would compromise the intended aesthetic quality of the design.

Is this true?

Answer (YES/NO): NO